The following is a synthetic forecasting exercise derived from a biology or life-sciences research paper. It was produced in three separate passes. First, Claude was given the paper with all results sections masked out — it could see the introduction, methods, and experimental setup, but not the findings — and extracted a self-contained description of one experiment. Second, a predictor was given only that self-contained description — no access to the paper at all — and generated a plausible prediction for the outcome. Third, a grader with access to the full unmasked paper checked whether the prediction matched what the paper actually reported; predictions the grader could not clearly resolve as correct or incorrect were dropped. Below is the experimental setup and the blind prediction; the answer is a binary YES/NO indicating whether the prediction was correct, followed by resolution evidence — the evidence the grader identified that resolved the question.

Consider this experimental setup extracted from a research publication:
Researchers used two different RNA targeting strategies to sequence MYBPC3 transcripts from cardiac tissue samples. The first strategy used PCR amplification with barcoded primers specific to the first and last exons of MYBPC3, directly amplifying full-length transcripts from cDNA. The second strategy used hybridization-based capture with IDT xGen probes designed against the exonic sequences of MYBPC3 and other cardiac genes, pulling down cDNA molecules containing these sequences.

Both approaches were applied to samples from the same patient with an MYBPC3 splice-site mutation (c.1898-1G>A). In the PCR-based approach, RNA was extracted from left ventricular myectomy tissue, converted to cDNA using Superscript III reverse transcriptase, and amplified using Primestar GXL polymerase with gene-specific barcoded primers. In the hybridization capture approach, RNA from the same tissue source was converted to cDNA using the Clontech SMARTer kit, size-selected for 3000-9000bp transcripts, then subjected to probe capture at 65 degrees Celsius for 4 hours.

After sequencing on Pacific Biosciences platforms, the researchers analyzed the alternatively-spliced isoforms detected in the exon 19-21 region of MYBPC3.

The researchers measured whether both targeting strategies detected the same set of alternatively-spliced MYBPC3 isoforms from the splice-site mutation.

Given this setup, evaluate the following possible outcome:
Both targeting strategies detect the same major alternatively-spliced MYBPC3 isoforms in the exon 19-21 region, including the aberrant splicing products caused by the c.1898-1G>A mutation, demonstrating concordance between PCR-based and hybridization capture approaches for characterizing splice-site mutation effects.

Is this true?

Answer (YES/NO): NO